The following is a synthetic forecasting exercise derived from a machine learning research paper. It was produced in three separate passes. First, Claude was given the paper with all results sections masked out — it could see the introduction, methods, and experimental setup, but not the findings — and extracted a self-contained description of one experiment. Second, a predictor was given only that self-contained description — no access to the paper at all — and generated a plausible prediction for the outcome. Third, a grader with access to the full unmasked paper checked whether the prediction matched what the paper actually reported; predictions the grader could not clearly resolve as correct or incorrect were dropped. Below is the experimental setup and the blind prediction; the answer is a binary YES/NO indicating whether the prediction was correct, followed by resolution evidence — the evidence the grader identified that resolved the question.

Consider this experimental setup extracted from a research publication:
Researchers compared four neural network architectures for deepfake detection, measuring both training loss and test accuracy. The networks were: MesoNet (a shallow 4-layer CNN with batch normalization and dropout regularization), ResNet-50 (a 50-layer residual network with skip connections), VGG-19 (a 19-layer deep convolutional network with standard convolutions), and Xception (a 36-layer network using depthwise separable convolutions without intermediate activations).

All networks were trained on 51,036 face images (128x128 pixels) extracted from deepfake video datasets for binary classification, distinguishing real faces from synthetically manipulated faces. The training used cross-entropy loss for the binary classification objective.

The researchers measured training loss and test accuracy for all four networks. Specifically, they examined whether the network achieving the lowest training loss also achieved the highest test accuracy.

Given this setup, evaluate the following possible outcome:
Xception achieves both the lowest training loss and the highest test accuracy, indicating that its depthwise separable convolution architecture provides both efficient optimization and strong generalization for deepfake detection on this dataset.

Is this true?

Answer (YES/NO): NO